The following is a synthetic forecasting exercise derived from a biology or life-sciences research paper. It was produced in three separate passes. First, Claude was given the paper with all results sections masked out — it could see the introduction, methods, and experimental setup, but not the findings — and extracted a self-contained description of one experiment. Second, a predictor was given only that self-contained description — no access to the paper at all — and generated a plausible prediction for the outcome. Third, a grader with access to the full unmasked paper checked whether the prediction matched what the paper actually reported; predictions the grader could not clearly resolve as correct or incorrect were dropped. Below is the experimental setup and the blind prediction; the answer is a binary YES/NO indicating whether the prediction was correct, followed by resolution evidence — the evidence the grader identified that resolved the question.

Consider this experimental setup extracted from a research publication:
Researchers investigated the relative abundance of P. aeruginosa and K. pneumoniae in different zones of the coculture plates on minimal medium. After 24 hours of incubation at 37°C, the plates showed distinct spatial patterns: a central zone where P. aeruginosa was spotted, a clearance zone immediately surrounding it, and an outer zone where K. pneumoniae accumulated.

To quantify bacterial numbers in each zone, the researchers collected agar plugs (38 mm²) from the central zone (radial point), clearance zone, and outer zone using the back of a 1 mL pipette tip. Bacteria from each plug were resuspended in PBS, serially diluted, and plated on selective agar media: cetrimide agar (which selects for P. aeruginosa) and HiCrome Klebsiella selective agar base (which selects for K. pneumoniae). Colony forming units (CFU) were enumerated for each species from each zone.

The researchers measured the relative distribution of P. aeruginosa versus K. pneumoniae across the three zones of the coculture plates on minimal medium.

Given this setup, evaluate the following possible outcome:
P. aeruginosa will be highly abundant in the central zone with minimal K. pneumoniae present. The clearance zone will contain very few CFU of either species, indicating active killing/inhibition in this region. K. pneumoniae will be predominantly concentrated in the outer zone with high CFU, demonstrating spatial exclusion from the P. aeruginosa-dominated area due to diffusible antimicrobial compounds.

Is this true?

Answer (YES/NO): NO